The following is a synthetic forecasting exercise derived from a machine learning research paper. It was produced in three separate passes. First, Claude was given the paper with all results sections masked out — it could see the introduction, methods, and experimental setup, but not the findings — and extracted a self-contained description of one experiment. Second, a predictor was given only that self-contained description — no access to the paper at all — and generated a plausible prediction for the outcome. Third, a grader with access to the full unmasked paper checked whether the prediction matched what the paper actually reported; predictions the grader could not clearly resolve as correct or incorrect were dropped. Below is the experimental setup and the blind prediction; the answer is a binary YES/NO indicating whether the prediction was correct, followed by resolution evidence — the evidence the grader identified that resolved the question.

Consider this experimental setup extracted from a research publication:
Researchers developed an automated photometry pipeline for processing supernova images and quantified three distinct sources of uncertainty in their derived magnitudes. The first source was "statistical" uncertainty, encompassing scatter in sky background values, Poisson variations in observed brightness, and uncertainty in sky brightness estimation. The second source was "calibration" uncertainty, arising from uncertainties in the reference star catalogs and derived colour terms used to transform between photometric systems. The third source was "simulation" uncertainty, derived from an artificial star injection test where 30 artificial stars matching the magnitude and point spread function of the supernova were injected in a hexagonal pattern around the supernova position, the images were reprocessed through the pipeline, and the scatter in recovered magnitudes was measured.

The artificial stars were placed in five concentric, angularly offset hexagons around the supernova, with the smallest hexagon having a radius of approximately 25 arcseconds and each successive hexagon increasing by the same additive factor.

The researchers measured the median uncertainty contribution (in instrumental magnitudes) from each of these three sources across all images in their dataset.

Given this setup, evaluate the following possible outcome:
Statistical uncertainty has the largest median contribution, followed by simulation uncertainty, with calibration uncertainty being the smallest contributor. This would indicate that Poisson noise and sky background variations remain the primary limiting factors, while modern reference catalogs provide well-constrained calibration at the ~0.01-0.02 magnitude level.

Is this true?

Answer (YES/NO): NO